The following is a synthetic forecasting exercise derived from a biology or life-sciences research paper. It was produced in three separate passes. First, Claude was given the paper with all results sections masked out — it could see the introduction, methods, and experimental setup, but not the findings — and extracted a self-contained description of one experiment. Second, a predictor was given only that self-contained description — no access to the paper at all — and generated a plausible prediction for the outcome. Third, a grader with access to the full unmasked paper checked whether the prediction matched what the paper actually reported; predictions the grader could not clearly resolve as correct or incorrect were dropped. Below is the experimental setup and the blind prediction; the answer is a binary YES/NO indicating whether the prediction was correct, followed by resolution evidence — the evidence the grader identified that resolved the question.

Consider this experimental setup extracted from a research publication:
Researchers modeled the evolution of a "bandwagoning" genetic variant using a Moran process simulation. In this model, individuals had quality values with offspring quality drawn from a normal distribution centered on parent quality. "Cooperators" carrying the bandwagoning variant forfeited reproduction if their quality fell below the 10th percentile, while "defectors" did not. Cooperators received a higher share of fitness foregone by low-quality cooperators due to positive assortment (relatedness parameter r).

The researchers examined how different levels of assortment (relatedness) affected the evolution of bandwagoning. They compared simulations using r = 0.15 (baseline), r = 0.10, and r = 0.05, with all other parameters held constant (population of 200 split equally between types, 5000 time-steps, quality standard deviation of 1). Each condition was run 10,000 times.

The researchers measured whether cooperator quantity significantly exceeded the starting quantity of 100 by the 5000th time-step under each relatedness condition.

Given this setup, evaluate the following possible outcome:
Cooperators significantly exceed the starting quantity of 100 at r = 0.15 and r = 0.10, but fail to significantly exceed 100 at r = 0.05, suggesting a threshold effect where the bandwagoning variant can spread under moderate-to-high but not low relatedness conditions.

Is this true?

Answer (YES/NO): YES